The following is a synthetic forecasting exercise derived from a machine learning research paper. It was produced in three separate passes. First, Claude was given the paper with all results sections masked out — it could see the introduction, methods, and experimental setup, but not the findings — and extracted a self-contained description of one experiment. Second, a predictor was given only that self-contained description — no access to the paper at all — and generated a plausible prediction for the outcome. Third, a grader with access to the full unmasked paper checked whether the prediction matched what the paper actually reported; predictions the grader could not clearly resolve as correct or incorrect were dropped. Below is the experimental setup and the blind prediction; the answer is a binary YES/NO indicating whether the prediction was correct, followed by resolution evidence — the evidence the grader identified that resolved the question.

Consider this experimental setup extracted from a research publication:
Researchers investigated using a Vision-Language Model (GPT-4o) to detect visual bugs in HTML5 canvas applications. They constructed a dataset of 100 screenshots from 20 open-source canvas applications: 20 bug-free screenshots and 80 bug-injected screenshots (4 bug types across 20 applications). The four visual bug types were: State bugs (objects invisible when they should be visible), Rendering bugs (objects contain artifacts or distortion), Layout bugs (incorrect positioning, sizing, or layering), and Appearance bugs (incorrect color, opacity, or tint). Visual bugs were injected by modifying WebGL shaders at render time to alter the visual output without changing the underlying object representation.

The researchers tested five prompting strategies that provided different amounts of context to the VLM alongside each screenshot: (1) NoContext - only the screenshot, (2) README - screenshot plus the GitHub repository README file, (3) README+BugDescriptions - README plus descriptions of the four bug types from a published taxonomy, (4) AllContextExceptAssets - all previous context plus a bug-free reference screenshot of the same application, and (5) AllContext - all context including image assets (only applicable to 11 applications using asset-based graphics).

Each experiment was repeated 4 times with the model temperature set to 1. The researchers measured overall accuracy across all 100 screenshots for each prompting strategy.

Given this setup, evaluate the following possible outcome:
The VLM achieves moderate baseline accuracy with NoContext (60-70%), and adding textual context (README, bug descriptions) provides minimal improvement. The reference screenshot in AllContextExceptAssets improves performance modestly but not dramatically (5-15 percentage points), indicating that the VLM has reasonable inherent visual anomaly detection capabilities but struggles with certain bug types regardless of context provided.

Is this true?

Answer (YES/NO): NO